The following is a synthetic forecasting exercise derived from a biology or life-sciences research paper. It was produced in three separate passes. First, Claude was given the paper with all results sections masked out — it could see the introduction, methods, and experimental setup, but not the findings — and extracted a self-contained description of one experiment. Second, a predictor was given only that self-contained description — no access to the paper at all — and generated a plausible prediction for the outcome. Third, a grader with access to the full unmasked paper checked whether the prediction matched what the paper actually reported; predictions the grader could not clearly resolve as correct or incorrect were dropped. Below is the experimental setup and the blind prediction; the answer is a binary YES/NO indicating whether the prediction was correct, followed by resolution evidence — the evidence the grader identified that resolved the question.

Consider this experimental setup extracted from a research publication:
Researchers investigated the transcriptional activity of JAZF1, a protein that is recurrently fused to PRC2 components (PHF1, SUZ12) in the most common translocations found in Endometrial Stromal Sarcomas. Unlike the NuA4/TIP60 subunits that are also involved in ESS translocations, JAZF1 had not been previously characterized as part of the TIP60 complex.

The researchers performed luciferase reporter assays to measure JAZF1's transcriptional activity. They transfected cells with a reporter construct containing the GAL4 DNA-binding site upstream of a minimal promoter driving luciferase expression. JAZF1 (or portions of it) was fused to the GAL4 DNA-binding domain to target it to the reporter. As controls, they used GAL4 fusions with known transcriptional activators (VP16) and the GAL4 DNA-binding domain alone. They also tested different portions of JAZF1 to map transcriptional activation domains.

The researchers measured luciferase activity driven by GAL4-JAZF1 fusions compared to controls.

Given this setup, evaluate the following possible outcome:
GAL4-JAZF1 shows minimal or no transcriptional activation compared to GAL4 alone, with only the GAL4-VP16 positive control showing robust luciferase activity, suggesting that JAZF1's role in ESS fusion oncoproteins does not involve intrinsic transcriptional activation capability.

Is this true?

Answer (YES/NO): NO